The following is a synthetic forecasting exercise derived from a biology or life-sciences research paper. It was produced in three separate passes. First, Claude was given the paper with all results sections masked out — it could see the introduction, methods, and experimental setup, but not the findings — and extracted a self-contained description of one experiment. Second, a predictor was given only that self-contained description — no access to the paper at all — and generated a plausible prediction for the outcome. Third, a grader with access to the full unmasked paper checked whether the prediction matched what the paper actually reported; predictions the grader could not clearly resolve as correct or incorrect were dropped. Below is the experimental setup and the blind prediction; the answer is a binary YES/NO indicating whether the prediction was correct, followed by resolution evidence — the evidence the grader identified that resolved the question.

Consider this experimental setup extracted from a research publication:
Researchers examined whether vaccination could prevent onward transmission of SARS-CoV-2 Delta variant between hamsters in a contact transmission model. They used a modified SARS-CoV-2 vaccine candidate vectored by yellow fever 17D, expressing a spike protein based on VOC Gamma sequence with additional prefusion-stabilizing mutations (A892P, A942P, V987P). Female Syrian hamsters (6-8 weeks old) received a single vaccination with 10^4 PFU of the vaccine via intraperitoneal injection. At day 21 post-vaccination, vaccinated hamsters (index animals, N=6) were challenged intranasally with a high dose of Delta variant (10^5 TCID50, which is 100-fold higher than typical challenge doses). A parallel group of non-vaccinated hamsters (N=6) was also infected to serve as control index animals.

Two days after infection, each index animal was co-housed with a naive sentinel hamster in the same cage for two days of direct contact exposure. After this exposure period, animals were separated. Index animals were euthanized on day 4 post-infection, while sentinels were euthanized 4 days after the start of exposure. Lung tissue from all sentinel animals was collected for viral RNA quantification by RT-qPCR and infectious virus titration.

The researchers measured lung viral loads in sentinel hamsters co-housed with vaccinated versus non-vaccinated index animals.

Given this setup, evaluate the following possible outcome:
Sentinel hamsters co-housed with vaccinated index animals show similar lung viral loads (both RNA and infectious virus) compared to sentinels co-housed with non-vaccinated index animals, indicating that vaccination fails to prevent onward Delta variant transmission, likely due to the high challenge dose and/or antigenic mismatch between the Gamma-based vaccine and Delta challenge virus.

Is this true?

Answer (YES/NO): NO